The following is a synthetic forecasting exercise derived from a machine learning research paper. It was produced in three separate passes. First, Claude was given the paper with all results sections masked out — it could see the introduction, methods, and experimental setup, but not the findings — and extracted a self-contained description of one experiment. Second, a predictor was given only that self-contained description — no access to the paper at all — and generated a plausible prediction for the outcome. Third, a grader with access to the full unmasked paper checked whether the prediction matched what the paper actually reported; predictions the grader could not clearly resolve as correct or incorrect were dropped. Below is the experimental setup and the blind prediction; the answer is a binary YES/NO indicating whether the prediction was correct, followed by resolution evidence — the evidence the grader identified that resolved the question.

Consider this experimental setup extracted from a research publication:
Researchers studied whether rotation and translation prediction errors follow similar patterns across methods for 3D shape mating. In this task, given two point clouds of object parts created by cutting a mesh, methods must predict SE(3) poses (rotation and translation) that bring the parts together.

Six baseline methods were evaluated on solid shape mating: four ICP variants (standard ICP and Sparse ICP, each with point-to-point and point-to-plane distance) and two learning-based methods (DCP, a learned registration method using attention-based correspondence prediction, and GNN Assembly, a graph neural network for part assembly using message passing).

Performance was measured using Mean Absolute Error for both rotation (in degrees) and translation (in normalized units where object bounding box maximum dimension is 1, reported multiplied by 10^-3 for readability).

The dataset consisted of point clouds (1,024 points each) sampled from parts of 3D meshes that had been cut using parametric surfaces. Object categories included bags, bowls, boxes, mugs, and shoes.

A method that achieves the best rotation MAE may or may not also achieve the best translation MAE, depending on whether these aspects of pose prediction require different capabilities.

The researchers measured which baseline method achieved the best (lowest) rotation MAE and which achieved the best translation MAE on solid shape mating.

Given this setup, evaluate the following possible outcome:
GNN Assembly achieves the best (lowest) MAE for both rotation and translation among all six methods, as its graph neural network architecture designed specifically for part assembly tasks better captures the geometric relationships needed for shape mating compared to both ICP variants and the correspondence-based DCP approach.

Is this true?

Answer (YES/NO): YES